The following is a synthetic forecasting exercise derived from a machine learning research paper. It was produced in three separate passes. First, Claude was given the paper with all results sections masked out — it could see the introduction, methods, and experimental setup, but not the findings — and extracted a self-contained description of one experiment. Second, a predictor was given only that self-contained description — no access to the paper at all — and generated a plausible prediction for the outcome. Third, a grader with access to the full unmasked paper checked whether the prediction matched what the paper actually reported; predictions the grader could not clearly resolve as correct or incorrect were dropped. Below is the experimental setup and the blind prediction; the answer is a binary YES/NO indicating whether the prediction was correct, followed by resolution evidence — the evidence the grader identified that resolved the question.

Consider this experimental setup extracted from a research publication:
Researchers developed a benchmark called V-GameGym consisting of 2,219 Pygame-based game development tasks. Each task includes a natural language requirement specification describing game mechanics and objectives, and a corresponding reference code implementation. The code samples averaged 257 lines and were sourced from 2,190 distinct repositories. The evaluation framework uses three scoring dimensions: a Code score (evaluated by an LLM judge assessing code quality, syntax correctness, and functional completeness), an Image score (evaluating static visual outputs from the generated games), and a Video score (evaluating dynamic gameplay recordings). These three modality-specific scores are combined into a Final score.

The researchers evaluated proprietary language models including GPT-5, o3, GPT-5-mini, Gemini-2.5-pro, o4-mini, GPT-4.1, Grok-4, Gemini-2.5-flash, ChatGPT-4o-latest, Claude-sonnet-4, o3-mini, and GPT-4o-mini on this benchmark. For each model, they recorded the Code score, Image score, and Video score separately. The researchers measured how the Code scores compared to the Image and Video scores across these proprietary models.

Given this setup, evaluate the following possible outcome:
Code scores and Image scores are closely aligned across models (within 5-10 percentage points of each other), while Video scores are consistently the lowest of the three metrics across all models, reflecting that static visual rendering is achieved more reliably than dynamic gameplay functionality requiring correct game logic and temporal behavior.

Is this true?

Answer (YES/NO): NO